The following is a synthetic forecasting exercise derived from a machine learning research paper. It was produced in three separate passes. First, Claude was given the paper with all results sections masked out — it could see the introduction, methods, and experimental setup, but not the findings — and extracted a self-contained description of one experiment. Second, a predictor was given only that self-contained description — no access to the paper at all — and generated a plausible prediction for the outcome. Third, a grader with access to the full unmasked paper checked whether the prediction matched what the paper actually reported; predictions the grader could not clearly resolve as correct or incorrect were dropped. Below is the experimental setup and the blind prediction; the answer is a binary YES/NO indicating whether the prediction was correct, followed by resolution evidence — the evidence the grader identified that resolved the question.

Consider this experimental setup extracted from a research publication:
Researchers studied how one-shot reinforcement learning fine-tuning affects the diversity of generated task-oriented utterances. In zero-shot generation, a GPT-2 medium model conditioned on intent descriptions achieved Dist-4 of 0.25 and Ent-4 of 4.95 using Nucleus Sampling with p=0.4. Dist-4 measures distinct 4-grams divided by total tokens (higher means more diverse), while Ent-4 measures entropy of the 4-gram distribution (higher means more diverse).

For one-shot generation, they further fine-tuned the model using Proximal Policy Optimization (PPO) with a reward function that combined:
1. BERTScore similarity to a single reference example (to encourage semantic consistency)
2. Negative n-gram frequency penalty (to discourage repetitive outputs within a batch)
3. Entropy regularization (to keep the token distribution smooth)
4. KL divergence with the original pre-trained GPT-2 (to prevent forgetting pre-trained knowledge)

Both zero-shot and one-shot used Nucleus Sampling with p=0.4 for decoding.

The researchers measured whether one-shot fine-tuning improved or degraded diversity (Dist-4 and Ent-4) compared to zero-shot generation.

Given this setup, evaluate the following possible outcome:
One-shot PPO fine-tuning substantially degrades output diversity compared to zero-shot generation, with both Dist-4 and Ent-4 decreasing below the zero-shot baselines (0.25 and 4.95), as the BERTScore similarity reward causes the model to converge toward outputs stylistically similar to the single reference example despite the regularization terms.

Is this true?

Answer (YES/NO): NO